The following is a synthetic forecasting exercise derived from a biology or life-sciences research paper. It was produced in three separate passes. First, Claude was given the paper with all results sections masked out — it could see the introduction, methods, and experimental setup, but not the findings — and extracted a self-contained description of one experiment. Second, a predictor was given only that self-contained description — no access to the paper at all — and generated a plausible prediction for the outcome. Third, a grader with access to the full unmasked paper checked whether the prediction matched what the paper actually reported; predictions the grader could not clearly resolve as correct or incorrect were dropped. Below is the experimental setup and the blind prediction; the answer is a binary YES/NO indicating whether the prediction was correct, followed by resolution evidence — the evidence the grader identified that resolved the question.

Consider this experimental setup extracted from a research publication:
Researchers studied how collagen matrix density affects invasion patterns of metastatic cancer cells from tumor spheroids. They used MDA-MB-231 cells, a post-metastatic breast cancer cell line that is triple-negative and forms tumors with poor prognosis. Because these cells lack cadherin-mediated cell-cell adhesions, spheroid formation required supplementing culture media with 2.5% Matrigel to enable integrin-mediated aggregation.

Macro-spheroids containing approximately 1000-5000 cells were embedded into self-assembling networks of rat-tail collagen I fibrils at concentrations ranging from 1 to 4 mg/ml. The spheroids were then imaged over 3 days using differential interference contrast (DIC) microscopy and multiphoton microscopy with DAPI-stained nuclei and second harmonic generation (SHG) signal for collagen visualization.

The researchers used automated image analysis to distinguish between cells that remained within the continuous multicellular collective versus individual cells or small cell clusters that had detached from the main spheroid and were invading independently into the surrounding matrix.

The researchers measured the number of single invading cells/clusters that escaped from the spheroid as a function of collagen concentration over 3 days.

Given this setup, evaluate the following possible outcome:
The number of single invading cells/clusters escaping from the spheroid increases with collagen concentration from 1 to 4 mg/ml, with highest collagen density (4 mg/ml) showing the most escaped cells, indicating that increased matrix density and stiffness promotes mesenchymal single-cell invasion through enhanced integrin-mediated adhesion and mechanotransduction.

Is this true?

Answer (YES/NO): NO